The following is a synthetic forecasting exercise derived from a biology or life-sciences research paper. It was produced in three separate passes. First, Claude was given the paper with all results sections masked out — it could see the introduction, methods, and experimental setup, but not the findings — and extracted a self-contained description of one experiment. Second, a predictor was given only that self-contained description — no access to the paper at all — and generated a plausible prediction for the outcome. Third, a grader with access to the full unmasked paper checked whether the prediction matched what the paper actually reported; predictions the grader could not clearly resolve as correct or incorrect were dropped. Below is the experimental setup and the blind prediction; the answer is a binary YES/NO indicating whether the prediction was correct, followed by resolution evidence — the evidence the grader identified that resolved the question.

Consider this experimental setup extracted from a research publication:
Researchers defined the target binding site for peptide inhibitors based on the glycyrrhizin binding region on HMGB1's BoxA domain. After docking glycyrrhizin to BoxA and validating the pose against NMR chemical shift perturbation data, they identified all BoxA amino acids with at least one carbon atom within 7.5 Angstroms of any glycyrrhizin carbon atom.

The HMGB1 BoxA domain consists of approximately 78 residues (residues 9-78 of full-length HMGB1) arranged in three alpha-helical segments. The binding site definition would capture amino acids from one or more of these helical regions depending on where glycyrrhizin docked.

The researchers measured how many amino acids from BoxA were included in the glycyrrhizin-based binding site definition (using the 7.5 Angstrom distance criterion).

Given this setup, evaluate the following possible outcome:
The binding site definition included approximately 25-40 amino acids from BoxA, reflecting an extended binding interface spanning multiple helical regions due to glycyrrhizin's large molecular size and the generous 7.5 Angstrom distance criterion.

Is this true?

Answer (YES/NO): NO